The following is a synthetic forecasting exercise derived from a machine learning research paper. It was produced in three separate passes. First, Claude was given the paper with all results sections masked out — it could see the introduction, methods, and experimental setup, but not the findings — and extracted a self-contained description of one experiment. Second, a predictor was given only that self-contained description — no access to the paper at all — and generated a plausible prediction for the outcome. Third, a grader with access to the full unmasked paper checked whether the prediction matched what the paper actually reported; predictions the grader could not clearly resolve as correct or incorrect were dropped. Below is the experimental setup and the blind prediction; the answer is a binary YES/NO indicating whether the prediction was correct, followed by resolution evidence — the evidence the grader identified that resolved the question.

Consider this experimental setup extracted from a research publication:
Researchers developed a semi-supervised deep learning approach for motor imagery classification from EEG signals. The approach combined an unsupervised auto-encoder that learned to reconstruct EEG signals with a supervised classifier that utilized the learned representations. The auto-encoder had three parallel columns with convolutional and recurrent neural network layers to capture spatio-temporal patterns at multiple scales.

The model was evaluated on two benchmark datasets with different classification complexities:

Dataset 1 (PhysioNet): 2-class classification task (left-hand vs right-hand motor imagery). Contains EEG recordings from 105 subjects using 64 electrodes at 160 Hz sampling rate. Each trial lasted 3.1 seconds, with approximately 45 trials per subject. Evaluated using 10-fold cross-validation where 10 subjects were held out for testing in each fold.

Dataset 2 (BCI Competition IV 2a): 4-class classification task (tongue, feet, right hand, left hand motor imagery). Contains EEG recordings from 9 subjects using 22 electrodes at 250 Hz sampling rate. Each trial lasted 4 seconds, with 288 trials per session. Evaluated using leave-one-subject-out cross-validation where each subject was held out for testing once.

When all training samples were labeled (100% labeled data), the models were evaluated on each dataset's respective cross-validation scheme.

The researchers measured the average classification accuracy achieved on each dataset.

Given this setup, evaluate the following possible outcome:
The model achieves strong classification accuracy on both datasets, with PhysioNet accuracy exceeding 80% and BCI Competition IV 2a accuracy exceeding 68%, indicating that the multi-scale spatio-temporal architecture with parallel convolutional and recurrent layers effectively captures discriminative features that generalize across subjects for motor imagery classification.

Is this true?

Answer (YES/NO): NO